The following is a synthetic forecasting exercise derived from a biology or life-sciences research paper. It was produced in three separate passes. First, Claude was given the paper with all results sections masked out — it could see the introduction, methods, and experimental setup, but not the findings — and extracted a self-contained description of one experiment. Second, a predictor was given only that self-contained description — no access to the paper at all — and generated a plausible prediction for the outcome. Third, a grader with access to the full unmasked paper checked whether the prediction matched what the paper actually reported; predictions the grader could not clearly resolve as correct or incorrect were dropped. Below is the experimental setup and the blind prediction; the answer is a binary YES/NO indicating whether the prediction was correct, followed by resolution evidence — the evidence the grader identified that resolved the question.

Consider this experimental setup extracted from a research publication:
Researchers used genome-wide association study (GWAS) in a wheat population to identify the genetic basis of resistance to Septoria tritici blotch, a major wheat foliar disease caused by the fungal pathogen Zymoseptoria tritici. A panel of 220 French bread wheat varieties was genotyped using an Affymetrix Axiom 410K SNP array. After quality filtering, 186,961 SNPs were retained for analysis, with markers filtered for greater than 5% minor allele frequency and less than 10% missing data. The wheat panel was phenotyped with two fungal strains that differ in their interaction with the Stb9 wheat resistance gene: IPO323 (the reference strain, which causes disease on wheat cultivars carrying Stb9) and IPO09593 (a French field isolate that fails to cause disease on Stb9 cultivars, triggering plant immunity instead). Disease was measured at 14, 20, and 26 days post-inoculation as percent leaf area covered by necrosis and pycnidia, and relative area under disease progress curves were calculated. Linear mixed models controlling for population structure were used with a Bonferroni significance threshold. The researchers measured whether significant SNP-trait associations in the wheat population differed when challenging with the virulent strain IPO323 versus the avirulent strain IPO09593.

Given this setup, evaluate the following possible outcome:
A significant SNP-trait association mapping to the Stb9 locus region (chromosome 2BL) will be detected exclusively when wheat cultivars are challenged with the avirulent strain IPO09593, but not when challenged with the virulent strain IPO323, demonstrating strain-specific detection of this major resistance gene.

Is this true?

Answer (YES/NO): YES